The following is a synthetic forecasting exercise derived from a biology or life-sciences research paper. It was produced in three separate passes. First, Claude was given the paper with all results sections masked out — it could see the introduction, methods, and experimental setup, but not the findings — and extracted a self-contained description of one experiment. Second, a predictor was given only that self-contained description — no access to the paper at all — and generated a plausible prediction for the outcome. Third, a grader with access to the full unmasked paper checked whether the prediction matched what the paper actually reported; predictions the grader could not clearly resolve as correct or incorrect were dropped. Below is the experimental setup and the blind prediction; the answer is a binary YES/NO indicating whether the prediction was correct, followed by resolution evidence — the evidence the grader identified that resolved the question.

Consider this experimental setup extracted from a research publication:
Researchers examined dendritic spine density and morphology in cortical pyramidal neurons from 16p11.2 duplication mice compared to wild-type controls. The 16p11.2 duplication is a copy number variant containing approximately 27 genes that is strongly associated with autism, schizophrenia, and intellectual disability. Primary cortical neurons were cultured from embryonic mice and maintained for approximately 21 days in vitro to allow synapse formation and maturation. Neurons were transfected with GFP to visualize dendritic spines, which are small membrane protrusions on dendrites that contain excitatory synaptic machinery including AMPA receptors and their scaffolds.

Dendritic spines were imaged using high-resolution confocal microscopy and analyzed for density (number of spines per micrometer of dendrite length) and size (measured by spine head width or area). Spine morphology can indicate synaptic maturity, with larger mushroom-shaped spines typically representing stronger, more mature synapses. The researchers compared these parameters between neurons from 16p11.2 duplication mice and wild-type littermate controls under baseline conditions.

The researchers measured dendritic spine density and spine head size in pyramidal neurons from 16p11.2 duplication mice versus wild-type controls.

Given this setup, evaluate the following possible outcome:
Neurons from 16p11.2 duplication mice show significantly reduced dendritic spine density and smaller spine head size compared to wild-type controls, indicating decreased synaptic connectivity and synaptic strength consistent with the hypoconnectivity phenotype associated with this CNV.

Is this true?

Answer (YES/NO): NO